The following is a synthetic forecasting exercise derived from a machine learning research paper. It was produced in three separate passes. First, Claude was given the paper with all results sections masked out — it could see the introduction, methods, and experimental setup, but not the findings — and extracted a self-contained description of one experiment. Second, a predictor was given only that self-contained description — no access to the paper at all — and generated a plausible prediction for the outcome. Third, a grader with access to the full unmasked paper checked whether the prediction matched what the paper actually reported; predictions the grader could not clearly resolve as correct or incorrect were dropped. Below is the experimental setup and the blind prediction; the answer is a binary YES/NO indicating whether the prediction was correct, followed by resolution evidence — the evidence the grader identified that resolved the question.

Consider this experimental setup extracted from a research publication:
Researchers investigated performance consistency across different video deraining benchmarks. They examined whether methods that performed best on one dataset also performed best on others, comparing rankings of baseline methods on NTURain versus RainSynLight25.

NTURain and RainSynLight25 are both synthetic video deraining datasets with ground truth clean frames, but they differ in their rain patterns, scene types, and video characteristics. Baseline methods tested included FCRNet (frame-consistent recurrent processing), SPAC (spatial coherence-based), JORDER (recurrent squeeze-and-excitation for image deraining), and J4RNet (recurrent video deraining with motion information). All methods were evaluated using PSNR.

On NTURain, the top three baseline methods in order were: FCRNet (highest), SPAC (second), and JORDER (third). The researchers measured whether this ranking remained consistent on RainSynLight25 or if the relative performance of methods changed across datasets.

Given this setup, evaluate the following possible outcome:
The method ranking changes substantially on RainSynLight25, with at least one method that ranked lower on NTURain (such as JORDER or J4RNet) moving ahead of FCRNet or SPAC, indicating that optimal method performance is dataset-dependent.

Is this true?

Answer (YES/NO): YES